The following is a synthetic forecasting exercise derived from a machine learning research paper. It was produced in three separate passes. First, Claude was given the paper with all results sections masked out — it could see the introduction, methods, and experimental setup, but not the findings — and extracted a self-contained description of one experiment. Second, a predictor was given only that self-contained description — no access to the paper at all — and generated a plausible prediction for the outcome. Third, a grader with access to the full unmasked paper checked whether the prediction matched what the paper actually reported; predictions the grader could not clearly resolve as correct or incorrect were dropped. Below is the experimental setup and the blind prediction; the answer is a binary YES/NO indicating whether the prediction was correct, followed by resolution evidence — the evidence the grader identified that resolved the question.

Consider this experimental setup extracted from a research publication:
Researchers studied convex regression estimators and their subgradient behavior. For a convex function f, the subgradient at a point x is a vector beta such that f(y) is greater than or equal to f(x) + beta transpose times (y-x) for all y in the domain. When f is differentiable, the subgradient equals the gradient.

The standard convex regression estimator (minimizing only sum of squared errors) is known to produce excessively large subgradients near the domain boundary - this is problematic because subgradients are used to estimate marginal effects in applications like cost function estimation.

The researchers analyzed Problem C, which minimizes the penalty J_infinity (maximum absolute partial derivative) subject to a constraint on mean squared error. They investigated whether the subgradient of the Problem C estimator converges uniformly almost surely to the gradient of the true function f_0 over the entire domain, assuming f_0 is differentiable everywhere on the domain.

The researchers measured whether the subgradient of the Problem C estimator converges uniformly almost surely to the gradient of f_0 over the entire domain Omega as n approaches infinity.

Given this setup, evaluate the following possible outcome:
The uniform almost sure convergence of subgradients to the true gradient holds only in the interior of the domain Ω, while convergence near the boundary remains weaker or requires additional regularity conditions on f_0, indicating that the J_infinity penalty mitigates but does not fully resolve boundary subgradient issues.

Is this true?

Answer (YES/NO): NO